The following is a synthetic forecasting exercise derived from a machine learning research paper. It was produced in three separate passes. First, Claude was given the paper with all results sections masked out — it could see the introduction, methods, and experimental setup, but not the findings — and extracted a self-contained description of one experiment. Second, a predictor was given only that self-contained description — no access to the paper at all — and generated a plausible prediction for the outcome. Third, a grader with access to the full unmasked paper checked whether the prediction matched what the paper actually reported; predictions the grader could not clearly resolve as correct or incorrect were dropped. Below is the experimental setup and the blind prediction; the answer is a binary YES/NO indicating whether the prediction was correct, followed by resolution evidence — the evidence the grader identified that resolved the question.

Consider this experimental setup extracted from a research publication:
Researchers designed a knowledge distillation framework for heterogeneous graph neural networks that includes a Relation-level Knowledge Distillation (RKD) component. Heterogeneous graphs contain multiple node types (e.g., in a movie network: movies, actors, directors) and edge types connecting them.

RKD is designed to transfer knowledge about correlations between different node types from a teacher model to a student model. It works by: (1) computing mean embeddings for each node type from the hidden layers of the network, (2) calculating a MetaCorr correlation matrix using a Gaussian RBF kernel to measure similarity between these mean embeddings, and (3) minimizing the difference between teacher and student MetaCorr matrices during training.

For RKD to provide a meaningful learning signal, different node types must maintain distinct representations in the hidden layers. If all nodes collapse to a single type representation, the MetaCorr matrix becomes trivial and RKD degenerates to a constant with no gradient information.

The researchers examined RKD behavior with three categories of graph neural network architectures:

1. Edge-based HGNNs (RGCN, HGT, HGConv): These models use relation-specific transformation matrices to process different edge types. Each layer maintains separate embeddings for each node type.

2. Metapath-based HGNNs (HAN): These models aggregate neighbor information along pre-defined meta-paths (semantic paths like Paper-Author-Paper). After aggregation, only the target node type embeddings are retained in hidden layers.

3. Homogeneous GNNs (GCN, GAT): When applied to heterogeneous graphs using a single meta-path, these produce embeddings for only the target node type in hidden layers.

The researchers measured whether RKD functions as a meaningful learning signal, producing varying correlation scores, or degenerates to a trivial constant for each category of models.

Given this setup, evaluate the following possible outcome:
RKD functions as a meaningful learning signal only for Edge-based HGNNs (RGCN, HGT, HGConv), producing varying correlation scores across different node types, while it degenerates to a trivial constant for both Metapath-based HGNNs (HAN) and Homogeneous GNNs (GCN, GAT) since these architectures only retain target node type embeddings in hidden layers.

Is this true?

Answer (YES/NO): YES